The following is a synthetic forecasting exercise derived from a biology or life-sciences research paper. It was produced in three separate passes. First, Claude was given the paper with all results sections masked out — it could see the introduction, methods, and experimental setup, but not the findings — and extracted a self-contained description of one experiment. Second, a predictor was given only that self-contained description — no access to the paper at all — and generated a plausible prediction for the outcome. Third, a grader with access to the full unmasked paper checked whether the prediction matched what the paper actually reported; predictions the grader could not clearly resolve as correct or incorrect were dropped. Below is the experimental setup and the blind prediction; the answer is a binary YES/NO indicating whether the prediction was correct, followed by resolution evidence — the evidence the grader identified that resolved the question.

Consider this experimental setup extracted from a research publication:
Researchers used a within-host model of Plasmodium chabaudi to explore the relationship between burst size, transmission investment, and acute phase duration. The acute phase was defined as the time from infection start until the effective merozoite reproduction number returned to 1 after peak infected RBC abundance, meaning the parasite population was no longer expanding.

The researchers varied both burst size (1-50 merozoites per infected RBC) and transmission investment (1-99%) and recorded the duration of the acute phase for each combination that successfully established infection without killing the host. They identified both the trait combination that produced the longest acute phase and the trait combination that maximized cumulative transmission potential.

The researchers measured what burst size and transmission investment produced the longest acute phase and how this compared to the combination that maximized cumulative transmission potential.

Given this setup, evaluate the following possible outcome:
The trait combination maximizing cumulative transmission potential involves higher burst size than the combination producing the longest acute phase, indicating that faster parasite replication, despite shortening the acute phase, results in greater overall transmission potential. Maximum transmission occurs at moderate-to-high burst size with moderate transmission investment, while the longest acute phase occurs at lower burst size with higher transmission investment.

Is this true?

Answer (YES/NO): NO